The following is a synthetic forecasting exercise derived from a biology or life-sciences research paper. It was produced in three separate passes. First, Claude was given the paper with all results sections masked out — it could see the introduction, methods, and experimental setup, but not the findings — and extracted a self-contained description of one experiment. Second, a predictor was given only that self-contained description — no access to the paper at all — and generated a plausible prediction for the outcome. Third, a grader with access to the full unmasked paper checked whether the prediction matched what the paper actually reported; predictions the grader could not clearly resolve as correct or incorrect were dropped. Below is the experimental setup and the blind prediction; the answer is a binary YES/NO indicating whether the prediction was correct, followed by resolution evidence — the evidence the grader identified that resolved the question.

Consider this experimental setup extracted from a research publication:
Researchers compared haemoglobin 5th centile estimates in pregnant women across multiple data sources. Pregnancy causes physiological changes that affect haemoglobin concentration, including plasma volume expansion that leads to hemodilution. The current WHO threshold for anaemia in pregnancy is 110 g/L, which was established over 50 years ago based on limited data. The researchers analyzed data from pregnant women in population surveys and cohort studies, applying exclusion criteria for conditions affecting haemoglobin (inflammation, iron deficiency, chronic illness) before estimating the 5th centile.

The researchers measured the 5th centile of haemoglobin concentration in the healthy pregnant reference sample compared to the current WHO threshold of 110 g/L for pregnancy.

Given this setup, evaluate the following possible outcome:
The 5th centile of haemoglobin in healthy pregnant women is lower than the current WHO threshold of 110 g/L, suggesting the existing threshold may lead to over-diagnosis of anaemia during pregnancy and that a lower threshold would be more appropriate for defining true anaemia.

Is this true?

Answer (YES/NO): NO